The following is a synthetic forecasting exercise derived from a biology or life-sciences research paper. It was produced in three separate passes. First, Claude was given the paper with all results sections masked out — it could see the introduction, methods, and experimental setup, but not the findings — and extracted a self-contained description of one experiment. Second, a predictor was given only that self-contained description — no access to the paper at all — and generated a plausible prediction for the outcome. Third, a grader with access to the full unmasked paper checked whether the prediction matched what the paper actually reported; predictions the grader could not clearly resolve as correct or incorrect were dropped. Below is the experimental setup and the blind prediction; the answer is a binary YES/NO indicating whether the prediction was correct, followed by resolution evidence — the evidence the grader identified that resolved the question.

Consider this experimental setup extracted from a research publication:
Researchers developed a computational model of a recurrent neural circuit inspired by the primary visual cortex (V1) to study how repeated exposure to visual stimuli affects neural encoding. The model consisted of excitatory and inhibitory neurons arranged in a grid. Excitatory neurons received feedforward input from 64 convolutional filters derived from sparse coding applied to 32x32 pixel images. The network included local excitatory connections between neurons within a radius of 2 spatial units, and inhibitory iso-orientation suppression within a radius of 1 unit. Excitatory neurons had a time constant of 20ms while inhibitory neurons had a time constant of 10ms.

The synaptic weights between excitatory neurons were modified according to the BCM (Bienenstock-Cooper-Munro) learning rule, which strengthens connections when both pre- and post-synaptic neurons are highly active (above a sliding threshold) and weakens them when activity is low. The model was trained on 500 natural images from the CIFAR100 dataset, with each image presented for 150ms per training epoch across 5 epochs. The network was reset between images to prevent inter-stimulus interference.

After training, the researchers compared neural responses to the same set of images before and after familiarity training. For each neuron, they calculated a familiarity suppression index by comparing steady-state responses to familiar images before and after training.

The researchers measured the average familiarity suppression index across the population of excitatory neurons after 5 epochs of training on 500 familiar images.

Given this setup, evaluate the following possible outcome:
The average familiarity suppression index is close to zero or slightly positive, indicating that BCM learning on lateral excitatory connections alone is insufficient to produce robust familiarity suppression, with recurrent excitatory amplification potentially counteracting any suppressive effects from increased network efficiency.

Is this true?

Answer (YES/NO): NO